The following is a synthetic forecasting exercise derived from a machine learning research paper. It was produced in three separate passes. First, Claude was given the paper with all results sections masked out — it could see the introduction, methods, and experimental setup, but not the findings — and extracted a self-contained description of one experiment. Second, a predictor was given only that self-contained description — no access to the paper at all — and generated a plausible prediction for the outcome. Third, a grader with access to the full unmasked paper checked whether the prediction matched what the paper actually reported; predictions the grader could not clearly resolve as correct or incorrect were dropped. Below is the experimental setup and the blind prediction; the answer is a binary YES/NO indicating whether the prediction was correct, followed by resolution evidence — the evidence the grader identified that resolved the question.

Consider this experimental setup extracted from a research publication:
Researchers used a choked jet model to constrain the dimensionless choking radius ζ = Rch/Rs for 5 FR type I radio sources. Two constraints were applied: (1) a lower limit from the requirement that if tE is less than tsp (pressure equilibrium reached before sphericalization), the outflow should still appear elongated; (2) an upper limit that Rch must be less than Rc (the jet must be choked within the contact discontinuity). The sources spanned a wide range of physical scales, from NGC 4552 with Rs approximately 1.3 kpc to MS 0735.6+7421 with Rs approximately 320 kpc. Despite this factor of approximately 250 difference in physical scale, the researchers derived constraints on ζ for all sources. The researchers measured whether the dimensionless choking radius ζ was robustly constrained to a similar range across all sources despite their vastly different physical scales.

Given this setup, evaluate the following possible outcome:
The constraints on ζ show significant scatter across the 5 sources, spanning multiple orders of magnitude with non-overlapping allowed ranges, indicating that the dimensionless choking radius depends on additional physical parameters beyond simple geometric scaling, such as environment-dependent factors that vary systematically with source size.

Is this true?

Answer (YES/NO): NO